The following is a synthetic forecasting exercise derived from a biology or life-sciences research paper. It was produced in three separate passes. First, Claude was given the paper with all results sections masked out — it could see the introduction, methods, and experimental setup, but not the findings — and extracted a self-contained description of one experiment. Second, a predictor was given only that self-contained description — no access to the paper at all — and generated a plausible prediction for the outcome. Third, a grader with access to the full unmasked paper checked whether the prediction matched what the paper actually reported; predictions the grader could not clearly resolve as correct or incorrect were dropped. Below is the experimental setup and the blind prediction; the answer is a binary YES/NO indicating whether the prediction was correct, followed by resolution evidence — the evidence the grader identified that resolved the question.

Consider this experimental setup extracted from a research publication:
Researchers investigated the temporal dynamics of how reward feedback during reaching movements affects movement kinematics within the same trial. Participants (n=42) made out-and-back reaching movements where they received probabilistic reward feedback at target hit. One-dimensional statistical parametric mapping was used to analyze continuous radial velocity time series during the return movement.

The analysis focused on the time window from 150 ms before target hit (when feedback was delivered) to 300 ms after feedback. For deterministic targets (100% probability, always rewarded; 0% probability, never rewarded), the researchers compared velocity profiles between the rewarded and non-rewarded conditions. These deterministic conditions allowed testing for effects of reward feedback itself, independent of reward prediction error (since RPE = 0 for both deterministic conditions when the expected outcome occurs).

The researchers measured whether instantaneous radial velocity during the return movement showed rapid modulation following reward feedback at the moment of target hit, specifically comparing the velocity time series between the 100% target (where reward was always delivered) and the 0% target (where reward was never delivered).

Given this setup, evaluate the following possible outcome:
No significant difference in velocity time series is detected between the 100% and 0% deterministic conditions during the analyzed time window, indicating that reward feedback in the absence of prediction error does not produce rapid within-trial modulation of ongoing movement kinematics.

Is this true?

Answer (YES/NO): YES